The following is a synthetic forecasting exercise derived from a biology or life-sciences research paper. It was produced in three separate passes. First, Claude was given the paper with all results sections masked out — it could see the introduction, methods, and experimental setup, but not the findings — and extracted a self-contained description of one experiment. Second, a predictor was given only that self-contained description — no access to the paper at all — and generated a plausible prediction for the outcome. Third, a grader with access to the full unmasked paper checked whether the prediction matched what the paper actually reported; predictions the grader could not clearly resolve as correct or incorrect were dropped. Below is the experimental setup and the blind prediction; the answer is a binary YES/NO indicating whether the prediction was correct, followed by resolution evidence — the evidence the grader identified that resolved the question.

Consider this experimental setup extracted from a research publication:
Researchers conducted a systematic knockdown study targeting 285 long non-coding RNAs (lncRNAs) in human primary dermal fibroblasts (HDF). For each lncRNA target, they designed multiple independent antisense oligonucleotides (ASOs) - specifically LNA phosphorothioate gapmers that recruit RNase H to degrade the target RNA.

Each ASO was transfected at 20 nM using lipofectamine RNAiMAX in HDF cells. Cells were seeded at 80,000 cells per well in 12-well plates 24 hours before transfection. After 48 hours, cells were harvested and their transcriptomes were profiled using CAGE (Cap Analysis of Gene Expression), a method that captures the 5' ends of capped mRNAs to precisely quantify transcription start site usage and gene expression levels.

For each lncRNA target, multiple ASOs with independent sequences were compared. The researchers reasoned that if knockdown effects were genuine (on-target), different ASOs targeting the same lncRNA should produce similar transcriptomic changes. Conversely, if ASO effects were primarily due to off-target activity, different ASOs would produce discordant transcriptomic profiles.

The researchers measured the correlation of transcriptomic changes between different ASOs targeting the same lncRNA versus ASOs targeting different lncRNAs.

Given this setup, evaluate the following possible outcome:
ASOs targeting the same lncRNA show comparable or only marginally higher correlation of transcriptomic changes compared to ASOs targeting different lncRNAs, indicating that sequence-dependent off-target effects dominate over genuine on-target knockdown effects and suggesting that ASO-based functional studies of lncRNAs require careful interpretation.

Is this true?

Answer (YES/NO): NO